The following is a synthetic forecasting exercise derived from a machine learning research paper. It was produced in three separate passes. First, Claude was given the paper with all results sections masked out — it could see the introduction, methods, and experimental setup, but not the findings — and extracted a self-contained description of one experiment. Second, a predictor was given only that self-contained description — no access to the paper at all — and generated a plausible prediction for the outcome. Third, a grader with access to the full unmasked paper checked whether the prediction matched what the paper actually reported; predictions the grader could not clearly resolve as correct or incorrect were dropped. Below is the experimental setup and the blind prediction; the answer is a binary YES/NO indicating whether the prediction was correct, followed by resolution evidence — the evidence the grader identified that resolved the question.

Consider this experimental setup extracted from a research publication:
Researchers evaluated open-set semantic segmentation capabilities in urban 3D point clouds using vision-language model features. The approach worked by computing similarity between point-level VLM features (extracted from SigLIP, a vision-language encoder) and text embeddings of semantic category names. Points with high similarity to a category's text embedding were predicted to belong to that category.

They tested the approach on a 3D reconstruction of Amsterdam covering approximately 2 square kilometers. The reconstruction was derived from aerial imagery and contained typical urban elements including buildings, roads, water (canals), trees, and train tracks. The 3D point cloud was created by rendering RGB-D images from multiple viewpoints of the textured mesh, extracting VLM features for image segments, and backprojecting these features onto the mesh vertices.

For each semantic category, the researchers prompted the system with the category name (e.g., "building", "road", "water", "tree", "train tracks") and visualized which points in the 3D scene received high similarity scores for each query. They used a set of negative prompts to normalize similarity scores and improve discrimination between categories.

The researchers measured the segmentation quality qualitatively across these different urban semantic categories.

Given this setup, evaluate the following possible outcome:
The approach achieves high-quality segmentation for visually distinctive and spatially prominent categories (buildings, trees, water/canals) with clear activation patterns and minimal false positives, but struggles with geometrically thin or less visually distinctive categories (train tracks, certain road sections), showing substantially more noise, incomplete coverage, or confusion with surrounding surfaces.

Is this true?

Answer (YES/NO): NO